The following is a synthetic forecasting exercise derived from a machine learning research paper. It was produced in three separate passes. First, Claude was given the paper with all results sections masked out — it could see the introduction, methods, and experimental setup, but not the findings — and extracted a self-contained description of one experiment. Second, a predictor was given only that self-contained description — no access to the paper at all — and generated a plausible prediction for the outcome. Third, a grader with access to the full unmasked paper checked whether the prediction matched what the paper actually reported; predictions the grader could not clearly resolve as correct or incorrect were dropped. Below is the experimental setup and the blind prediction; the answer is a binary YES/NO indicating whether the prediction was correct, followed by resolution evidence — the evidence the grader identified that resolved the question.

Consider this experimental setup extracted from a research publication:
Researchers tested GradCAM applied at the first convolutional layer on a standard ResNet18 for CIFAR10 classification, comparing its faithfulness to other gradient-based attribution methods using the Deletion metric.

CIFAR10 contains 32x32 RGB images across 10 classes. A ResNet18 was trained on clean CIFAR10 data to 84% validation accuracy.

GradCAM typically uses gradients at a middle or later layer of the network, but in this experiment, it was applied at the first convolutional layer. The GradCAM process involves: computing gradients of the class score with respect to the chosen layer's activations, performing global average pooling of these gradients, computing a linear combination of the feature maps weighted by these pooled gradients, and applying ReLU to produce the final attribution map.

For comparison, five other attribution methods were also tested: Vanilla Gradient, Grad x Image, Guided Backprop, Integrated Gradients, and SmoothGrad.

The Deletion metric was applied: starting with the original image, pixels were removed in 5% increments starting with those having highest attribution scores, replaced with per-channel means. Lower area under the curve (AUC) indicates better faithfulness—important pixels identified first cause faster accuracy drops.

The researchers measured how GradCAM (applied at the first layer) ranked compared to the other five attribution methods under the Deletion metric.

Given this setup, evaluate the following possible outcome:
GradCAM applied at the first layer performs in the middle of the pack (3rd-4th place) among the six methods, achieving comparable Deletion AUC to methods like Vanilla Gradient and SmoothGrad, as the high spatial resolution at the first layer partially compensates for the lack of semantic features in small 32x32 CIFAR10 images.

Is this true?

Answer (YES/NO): NO